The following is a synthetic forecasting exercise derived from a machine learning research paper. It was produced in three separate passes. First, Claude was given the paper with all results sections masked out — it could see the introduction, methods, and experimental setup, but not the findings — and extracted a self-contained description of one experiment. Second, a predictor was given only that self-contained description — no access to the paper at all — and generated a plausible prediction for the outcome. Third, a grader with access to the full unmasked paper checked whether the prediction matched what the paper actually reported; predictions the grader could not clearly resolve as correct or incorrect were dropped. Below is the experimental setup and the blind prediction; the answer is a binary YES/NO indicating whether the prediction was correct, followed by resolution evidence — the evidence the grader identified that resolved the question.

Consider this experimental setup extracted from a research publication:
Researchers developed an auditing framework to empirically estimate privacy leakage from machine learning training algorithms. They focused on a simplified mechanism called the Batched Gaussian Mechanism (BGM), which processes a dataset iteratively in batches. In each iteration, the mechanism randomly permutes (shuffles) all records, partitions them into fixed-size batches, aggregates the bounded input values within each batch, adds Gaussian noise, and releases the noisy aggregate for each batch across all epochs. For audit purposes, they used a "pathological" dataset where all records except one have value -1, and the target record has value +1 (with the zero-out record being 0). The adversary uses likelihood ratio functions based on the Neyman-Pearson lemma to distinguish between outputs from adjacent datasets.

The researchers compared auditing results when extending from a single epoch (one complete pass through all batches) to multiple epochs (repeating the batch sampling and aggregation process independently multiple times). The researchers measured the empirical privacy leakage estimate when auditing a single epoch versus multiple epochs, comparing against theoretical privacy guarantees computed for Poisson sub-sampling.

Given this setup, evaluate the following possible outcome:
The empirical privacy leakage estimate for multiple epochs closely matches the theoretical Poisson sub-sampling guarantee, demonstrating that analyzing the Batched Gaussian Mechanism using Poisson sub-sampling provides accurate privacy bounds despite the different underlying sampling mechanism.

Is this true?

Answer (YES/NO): NO